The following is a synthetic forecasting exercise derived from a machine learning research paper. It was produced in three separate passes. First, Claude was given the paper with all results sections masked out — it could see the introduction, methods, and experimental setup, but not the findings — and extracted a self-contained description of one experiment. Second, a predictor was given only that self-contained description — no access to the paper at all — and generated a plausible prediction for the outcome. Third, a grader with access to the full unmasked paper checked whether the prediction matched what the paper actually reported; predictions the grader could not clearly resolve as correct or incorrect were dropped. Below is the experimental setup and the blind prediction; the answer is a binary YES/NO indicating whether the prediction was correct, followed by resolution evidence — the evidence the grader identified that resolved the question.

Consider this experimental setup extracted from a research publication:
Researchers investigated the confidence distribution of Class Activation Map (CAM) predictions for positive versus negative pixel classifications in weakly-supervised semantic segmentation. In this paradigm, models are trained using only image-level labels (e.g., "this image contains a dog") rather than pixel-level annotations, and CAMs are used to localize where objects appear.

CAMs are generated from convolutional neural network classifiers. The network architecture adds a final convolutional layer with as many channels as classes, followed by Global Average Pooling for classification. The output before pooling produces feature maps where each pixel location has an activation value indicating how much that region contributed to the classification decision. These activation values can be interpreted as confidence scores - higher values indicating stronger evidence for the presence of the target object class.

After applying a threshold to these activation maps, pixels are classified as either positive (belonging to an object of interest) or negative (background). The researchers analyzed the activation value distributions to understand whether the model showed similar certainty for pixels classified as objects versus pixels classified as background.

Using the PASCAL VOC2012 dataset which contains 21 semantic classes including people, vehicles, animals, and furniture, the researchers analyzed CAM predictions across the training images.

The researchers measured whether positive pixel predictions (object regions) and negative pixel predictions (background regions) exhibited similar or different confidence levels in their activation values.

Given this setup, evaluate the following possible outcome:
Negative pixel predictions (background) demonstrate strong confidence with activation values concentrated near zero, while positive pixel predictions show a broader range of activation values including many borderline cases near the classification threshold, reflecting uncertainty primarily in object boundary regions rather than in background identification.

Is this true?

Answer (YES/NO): NO